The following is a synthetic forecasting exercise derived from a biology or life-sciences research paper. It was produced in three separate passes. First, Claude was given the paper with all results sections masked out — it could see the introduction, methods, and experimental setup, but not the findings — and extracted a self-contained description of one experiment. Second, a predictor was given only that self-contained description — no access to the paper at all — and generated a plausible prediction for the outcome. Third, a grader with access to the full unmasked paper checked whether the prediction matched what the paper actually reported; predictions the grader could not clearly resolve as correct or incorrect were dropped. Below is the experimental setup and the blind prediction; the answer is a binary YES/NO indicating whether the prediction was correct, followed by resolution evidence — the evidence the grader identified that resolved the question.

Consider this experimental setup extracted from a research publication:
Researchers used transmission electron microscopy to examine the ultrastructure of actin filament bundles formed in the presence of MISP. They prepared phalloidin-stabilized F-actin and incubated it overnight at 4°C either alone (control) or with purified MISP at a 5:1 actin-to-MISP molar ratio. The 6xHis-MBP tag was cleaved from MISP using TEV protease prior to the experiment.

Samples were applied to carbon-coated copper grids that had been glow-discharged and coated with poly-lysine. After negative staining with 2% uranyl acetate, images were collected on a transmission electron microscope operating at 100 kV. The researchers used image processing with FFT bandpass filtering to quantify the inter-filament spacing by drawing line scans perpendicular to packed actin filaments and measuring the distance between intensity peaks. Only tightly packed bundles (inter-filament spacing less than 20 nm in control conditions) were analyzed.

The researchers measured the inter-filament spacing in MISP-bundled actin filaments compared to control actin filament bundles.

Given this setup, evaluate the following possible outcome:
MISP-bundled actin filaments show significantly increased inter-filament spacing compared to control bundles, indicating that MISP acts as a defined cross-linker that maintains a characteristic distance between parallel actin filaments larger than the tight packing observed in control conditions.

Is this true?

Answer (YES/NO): NO